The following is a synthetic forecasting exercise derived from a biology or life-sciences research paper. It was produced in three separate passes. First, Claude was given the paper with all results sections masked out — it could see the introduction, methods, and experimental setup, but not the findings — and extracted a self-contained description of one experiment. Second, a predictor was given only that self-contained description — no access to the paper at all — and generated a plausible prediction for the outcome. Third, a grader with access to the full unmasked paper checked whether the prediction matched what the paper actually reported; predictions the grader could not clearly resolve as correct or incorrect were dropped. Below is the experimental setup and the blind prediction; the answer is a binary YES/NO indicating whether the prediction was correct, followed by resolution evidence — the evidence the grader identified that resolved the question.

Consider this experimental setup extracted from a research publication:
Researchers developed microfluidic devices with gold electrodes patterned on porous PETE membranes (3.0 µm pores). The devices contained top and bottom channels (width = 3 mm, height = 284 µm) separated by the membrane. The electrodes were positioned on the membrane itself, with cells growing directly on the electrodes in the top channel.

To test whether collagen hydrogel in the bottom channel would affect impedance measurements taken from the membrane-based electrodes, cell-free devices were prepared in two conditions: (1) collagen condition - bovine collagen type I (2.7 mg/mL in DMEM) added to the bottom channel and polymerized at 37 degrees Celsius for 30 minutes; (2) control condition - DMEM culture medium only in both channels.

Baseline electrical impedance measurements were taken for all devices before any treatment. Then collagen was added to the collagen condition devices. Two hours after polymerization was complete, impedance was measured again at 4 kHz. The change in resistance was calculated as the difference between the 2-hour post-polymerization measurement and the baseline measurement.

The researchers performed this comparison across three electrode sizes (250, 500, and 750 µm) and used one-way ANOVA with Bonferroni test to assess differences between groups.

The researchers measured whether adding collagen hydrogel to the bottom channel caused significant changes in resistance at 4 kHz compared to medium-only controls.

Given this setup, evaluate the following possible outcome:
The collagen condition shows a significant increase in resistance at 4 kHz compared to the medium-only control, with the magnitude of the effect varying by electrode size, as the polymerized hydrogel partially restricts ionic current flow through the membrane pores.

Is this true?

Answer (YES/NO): NO